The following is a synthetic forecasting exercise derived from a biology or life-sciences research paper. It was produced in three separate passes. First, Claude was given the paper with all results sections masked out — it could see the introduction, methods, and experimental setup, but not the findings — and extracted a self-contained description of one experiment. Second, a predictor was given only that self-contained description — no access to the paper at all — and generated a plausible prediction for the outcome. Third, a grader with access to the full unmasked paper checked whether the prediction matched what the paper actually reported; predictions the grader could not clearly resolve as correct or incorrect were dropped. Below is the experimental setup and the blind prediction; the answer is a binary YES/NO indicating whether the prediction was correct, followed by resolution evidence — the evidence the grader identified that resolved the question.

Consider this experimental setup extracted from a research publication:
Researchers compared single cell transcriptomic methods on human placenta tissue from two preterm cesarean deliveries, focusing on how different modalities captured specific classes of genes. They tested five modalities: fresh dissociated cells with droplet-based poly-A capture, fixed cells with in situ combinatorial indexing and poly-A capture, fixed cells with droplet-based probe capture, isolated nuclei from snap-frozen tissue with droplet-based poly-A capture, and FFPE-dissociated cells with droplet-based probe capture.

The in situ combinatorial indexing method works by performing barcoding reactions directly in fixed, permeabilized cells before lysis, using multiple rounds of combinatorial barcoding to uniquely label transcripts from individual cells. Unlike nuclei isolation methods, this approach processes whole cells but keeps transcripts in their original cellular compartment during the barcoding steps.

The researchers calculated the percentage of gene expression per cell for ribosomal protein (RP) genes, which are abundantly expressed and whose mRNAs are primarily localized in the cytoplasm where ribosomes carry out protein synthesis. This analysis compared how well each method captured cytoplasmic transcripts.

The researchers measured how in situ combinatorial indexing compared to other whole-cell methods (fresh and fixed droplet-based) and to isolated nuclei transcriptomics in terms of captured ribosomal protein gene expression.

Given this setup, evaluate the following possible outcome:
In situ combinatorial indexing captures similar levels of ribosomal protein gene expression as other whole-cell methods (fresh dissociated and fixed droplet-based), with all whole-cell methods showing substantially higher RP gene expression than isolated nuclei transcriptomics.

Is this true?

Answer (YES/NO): NO